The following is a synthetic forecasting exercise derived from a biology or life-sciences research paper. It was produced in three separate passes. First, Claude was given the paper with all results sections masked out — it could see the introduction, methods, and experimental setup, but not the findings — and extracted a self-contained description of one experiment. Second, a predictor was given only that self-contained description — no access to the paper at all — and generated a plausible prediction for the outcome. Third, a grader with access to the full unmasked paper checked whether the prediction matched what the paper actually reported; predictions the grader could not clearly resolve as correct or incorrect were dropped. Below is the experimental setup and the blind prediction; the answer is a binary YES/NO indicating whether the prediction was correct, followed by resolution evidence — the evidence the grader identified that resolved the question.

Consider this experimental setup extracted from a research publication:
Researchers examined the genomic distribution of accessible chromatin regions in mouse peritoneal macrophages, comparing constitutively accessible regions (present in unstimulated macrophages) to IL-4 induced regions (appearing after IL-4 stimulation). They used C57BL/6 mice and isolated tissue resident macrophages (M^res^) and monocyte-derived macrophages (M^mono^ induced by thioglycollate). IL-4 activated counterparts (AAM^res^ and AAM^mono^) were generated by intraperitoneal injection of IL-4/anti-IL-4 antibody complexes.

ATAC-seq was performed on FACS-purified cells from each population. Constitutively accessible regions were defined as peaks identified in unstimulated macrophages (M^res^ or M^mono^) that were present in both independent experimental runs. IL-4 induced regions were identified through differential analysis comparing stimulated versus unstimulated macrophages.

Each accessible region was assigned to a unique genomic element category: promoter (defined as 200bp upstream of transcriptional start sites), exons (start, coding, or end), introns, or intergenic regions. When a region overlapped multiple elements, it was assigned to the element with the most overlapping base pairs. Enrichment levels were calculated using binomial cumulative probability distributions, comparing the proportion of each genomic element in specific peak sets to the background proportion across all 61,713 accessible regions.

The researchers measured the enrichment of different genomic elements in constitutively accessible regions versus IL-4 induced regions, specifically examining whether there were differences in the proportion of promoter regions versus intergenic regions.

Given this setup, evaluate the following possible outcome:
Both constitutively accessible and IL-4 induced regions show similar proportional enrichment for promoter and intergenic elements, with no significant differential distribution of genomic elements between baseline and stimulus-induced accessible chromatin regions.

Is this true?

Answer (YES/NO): NO